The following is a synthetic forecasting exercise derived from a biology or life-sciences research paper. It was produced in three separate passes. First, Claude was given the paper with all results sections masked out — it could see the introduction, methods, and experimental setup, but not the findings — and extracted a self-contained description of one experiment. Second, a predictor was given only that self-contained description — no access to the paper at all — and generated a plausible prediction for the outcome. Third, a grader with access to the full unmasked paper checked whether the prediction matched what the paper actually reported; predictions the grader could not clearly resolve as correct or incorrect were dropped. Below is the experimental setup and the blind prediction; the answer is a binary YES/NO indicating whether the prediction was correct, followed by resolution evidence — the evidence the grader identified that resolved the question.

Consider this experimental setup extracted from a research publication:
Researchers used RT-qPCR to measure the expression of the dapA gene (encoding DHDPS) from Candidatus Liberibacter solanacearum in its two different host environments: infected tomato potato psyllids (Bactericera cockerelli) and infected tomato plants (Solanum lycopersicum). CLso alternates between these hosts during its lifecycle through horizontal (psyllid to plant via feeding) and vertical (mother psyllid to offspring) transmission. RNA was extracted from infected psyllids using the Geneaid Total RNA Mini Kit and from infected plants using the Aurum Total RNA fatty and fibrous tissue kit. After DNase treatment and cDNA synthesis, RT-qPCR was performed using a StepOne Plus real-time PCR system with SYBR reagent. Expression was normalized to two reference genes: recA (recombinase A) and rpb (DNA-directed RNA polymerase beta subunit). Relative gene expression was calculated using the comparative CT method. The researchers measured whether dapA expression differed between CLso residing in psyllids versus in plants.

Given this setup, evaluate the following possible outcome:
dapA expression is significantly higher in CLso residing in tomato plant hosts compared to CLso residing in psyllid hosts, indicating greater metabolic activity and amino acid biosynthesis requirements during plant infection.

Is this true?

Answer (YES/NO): NO